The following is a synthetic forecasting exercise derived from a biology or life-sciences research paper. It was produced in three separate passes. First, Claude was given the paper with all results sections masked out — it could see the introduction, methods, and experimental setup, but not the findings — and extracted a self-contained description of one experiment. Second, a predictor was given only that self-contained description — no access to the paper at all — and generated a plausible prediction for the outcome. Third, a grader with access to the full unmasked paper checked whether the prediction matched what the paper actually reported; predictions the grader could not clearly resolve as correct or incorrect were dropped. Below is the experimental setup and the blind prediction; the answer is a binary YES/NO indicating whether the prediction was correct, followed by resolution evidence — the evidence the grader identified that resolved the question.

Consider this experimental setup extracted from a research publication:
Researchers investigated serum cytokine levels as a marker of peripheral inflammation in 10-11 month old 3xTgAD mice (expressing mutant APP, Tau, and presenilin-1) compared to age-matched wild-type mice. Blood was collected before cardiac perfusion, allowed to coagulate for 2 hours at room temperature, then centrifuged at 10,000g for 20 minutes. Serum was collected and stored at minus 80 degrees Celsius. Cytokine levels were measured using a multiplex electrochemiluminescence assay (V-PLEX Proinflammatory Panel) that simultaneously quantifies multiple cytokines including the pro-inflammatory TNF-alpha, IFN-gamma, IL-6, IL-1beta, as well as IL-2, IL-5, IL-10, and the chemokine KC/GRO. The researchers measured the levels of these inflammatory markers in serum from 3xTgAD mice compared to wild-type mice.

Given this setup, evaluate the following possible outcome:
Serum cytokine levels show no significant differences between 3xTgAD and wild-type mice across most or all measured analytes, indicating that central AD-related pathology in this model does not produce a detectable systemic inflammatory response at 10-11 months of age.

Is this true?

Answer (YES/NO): NO